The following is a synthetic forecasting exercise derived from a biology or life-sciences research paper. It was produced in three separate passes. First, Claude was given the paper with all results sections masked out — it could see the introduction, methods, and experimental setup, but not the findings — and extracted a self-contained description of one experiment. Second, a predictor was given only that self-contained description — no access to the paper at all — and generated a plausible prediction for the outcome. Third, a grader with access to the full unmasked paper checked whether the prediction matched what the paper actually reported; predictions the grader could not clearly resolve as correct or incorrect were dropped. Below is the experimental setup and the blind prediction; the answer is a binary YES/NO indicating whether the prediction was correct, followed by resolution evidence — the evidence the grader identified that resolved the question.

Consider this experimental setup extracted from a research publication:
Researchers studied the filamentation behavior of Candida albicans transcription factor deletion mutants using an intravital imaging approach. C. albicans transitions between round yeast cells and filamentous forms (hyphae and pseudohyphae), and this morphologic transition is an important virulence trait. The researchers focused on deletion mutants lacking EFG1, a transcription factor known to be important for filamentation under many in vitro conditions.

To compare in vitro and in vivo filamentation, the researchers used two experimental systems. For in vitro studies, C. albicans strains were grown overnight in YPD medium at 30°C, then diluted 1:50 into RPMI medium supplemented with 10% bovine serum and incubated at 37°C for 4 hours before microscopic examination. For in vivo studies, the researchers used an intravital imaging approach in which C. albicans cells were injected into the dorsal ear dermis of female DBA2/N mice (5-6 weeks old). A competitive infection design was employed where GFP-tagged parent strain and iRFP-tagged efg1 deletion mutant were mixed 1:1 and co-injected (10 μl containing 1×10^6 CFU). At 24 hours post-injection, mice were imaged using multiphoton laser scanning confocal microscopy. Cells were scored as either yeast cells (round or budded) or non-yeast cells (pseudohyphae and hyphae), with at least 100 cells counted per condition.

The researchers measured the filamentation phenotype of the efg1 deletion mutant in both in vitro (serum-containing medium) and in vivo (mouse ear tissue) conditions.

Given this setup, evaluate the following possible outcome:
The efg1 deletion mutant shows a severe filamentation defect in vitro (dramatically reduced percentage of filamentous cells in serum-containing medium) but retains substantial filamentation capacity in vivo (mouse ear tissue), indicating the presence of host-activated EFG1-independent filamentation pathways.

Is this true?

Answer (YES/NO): NO